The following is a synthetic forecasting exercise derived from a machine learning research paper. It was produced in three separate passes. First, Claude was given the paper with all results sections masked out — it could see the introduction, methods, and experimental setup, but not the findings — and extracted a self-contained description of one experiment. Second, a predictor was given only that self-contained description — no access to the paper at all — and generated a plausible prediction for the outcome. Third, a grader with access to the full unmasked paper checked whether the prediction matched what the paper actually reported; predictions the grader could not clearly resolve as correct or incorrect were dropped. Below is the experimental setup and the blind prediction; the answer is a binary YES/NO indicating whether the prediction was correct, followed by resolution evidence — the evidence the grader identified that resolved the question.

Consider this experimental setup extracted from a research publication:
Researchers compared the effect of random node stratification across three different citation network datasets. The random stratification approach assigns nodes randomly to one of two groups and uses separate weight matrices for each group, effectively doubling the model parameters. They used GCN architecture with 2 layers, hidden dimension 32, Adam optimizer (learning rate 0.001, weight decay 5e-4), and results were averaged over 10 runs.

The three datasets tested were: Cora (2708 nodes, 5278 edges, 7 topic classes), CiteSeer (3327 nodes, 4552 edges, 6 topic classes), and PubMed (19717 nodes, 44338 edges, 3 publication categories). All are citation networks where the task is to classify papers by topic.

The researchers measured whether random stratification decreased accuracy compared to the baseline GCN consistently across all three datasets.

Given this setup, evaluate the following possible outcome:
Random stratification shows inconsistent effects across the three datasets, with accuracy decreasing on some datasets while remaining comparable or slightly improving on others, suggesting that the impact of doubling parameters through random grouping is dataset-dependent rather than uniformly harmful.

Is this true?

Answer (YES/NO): NO